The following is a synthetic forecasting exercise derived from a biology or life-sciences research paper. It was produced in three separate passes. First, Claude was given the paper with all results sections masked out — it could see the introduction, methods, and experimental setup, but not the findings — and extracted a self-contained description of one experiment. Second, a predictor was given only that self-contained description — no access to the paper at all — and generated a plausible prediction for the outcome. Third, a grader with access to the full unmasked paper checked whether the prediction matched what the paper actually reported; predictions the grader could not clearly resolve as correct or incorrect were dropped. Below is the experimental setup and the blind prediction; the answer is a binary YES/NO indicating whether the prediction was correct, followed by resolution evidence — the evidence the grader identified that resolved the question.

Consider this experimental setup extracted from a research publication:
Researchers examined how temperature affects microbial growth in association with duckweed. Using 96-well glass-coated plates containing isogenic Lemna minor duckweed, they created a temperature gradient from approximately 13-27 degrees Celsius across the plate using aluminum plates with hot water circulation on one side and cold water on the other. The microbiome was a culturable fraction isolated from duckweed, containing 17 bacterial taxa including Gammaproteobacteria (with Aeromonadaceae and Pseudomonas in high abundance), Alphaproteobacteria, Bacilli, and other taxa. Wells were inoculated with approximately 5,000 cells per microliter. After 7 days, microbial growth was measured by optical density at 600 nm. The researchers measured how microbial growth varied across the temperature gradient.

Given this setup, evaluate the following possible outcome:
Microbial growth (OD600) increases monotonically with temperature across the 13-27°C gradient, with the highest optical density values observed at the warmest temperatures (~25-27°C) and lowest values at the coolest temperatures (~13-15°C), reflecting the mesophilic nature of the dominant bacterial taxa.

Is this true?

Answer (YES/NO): YES